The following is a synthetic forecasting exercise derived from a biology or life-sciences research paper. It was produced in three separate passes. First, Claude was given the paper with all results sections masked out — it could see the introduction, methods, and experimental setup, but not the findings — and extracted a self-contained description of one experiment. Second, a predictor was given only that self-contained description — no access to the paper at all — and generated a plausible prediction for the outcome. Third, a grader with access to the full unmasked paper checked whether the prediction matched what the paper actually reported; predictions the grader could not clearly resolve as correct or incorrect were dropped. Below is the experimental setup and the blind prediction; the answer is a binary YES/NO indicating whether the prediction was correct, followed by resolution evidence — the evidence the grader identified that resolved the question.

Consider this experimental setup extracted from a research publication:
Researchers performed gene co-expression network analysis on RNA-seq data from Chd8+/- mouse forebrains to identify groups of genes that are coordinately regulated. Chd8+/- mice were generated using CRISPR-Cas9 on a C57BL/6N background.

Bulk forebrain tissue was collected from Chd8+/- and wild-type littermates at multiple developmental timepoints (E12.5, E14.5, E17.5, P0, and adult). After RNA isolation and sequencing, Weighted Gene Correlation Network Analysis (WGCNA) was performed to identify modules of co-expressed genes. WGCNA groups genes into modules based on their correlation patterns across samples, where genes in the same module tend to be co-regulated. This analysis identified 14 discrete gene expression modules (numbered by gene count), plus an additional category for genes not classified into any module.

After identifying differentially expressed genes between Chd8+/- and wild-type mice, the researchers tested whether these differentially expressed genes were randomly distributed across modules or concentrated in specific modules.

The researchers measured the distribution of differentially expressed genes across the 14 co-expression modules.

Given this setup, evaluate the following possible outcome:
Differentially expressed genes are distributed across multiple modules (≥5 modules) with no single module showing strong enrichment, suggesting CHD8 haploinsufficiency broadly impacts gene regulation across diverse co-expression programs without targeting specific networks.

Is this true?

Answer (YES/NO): NO